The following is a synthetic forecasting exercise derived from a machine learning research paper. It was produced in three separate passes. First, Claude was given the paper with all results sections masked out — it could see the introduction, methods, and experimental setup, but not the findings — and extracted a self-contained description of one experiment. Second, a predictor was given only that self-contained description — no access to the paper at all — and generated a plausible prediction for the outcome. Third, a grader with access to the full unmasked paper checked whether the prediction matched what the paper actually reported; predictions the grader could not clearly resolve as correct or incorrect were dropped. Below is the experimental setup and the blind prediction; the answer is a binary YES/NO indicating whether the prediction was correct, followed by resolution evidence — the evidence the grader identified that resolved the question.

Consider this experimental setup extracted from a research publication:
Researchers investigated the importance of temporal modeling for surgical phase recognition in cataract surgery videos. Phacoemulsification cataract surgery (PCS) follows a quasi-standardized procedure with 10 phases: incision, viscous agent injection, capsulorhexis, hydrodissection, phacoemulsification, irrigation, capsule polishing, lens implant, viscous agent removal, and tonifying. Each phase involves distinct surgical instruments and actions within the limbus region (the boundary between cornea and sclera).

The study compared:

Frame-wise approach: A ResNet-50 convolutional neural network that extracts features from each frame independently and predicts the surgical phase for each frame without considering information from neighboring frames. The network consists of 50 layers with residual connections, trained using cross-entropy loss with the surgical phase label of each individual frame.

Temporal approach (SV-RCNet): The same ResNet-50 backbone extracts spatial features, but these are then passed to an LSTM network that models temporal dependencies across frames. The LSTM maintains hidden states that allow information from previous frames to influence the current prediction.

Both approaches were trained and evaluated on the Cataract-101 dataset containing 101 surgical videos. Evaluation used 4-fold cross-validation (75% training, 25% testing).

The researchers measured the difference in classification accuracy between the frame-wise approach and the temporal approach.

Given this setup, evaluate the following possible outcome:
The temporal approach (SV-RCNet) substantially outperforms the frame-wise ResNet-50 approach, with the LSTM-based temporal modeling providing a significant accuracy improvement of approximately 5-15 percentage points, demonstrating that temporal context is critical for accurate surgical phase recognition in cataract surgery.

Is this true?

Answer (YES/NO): YES